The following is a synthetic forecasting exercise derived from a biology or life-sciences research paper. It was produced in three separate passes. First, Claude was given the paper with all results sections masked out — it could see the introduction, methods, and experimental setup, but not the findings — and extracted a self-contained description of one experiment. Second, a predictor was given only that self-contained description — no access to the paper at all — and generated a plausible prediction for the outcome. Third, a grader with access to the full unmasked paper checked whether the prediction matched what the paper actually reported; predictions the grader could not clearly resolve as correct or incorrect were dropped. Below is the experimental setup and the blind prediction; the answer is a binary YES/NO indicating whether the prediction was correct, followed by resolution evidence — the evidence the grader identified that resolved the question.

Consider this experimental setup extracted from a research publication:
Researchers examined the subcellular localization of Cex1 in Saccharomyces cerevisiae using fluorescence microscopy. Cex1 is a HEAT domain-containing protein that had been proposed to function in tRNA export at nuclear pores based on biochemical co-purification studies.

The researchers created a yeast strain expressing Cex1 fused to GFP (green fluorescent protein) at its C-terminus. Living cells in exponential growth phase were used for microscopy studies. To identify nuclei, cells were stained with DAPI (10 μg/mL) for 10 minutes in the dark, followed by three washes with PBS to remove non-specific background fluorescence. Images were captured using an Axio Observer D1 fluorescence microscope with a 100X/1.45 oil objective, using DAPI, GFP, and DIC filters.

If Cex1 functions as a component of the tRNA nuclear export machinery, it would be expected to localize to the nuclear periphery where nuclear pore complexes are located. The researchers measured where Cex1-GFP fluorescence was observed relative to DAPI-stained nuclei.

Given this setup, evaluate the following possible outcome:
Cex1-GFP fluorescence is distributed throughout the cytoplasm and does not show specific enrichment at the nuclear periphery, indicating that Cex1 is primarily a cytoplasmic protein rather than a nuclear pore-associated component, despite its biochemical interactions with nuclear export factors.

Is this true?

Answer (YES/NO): YES